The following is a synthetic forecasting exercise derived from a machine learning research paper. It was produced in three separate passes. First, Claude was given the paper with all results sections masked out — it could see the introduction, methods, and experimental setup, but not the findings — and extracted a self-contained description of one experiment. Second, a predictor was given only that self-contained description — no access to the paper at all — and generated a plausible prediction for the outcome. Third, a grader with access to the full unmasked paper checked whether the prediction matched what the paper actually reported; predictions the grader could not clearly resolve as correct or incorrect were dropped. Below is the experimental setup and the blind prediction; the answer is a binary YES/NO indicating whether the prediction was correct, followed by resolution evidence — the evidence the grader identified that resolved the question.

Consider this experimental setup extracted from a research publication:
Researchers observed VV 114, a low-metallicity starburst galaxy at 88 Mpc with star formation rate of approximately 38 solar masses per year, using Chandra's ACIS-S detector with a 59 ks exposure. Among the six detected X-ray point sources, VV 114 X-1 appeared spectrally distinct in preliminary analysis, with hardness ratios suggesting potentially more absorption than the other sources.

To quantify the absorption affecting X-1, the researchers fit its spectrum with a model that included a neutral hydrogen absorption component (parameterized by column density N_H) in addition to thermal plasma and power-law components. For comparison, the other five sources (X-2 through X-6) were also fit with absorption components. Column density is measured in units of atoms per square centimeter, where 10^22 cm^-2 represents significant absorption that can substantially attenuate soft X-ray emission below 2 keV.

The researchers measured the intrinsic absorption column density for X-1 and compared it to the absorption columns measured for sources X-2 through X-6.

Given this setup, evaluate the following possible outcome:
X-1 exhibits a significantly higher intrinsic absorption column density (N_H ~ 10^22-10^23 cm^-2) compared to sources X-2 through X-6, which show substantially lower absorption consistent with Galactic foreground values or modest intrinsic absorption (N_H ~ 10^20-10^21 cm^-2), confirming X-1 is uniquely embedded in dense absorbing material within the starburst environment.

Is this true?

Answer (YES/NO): YES